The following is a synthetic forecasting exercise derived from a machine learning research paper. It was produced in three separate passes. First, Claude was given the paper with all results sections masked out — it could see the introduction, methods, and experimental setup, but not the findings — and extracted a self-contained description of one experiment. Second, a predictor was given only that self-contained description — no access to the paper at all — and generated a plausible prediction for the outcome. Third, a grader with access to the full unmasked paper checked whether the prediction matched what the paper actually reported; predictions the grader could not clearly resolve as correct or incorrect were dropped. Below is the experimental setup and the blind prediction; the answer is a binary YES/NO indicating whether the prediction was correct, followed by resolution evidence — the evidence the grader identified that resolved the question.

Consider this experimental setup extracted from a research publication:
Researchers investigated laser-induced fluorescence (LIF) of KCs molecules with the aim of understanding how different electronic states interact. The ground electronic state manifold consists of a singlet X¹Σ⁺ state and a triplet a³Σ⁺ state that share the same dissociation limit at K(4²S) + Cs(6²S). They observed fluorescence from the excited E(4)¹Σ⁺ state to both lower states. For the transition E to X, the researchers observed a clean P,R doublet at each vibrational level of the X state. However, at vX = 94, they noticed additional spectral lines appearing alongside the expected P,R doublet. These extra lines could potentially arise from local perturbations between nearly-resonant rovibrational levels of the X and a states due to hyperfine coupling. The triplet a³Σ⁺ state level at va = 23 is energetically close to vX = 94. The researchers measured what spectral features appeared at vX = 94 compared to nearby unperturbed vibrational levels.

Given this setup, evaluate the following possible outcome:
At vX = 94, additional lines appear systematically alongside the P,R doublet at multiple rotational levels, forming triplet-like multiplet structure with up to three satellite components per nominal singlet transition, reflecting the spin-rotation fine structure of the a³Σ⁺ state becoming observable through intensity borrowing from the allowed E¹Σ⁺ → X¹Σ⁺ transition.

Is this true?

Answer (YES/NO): NO